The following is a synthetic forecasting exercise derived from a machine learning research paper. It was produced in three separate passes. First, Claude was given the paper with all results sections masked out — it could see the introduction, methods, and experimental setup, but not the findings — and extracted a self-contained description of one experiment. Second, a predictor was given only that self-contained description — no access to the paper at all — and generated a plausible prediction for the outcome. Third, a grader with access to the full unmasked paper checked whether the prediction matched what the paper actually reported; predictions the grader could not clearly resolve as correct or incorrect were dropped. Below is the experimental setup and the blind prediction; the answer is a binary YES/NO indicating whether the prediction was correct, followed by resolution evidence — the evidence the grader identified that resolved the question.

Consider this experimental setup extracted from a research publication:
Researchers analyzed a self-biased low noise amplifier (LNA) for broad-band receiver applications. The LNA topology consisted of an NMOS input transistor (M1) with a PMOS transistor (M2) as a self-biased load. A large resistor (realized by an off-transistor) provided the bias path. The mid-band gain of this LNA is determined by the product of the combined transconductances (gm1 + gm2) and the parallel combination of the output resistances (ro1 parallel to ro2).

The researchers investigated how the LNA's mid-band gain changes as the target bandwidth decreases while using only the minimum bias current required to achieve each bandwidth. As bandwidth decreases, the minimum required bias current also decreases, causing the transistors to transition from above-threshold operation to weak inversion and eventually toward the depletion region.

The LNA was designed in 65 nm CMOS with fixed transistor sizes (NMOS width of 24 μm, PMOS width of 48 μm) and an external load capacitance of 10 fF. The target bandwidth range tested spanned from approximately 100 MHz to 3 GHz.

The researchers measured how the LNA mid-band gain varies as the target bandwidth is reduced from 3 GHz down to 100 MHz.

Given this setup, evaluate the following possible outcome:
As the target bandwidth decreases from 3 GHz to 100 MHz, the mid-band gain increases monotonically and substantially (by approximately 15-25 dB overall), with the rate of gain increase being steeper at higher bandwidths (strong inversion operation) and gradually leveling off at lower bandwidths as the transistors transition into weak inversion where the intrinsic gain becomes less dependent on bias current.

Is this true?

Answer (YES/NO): NO